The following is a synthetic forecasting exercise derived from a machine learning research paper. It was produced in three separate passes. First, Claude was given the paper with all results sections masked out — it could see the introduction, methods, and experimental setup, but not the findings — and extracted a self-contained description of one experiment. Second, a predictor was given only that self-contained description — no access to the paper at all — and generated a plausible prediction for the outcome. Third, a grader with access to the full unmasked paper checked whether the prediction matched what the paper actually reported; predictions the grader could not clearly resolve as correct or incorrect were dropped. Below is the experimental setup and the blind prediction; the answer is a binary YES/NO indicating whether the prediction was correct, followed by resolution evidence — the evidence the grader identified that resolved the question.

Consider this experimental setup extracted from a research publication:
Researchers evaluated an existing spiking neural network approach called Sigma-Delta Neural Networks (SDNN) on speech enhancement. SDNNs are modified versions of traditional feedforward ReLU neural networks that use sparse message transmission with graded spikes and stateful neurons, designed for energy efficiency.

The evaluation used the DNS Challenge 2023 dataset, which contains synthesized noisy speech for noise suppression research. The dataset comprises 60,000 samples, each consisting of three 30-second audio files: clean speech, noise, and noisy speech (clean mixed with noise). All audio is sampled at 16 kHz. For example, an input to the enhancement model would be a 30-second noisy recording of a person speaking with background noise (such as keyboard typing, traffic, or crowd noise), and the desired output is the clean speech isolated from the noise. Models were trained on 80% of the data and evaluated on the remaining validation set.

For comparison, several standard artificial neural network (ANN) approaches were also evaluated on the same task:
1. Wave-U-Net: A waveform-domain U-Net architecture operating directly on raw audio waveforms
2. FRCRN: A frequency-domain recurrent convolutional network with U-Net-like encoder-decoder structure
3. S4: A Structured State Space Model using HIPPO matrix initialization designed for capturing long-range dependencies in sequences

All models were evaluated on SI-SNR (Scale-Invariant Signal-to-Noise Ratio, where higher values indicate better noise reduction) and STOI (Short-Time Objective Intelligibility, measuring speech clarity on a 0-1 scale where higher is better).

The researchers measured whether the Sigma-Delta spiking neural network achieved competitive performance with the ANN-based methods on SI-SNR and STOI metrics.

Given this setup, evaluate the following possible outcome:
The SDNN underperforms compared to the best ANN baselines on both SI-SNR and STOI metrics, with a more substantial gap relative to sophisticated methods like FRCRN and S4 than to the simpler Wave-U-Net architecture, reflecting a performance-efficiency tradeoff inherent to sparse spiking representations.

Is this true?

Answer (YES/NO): YES